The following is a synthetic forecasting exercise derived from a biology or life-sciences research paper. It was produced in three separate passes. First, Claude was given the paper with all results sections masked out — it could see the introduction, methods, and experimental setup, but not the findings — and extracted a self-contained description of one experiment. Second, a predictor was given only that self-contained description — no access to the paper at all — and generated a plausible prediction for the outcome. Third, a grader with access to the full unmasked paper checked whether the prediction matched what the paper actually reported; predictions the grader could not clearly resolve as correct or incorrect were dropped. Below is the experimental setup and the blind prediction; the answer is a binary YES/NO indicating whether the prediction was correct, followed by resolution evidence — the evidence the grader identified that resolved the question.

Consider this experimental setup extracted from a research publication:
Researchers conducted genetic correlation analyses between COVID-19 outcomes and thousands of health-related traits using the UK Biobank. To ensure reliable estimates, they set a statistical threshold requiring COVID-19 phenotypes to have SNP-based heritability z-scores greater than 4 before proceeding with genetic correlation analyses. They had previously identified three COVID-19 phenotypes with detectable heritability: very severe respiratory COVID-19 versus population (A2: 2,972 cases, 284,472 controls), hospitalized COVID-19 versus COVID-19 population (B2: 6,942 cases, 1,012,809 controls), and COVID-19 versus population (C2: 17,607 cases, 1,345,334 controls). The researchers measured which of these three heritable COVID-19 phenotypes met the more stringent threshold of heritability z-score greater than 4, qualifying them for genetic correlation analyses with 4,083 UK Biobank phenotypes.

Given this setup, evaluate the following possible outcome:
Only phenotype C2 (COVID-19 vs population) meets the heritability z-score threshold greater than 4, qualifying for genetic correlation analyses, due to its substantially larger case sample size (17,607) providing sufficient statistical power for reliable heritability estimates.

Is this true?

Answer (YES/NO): NO